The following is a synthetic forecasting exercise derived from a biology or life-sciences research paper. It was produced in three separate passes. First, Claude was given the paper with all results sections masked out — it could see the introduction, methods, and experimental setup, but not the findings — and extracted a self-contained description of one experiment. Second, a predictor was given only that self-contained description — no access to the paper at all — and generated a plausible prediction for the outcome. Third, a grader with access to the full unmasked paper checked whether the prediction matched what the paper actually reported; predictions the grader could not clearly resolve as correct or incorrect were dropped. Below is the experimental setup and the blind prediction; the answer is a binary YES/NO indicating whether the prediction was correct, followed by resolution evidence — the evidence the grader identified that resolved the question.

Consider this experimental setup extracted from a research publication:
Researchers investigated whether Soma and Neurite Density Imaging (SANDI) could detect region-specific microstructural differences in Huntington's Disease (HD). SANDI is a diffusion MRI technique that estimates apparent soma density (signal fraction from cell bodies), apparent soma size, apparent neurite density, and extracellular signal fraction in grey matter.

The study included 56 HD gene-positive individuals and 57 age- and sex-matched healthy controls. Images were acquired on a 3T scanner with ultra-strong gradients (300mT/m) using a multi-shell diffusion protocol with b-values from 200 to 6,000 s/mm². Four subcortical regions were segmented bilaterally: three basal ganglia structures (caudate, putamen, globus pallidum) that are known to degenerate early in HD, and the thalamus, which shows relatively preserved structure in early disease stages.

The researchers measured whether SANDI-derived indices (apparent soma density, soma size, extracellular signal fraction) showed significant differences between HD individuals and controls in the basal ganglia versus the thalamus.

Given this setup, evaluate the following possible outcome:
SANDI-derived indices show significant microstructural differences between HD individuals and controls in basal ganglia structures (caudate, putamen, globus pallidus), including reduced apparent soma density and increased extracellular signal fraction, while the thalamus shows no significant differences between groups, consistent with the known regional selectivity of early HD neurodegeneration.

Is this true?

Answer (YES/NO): YES